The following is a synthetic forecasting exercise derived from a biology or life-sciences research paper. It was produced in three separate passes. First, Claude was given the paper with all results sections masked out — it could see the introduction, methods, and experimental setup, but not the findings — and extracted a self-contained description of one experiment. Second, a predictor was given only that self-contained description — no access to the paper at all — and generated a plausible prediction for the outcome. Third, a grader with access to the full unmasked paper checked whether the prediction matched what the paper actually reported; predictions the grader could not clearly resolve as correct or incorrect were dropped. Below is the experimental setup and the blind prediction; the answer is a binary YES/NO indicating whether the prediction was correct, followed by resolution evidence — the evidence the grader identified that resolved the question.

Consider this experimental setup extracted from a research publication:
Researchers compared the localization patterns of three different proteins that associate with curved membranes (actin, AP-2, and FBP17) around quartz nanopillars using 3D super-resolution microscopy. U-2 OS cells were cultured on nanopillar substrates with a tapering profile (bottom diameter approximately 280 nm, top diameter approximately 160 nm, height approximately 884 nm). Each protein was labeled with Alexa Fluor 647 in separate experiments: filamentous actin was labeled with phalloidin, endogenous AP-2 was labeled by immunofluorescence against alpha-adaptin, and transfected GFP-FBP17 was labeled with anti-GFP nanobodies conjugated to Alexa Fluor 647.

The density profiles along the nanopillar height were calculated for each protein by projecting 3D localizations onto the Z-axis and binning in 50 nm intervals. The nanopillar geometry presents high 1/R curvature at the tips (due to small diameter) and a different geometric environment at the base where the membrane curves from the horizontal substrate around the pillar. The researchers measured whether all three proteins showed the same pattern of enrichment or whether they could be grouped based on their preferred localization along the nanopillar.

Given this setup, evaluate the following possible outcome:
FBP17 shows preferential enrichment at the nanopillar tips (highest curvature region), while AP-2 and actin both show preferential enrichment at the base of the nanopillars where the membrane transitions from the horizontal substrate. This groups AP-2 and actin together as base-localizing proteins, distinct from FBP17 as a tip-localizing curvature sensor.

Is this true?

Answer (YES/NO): NO